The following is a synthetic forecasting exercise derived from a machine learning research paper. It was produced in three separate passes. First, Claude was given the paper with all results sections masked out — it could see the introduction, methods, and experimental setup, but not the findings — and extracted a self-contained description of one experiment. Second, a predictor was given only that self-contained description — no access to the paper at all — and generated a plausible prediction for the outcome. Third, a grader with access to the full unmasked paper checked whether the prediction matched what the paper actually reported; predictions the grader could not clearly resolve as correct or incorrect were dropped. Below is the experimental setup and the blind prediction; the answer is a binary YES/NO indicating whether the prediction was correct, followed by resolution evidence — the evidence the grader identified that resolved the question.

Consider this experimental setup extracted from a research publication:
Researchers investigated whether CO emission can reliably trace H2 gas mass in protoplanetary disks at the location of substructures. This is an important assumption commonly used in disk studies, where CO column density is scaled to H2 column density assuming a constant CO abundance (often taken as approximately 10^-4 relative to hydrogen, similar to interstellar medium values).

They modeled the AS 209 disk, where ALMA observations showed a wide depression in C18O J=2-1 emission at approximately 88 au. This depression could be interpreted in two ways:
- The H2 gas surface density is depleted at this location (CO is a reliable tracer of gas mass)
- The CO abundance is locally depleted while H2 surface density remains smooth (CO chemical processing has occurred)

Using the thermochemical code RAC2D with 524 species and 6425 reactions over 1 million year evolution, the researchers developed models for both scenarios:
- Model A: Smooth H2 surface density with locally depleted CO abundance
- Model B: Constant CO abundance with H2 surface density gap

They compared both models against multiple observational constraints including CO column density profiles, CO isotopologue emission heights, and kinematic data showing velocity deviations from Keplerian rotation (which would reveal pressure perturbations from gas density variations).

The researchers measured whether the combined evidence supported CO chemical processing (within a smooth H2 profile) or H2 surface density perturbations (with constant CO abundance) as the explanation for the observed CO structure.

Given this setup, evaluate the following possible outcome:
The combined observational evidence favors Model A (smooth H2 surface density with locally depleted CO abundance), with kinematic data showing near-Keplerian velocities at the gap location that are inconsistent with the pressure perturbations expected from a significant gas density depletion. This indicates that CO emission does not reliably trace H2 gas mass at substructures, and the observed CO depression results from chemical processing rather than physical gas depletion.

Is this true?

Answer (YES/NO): YES